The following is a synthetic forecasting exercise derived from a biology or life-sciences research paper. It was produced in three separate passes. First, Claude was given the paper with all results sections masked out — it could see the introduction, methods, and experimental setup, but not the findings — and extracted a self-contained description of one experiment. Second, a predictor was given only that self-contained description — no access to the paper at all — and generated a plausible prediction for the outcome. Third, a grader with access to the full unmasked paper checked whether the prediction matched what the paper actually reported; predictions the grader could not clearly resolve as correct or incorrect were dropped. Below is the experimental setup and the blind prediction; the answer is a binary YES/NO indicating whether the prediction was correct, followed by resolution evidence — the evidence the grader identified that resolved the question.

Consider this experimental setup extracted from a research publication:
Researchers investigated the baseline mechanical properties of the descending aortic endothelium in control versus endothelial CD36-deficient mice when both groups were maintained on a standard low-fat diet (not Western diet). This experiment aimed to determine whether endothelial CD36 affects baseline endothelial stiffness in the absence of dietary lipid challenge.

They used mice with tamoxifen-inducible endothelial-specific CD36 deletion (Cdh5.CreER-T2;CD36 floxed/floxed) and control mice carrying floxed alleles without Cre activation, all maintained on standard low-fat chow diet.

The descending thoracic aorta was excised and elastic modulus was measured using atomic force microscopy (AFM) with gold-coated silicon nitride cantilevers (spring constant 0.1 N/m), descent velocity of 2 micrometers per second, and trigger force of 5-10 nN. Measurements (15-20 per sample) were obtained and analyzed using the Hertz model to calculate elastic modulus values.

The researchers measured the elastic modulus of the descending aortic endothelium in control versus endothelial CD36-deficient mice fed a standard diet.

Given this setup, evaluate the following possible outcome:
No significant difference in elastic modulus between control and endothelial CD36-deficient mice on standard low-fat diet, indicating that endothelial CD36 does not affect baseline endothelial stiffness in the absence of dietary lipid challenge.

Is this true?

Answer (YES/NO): YES